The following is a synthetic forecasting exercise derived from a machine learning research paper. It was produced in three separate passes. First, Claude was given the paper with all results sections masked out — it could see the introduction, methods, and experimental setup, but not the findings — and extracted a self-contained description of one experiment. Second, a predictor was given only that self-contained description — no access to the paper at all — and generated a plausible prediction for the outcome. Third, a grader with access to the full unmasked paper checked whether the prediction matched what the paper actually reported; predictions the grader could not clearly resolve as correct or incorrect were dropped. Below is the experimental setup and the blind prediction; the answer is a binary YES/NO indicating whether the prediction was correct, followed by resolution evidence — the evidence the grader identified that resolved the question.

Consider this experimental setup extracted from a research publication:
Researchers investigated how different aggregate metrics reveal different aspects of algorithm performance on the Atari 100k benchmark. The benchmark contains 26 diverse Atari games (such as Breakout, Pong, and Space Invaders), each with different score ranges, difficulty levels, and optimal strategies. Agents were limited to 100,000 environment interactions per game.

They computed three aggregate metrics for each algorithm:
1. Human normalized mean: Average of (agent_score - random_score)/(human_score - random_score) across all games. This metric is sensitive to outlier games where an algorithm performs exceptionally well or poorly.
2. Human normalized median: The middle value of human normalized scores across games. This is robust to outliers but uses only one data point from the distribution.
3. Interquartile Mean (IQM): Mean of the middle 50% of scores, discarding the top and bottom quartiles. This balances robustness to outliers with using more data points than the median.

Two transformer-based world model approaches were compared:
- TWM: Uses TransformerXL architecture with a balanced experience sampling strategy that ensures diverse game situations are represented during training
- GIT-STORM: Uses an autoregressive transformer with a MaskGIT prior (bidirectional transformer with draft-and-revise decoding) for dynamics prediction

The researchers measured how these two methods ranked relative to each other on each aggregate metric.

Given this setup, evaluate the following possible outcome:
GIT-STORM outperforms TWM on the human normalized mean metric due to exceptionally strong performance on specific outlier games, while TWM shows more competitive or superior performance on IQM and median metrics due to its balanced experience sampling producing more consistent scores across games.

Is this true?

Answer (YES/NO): NO